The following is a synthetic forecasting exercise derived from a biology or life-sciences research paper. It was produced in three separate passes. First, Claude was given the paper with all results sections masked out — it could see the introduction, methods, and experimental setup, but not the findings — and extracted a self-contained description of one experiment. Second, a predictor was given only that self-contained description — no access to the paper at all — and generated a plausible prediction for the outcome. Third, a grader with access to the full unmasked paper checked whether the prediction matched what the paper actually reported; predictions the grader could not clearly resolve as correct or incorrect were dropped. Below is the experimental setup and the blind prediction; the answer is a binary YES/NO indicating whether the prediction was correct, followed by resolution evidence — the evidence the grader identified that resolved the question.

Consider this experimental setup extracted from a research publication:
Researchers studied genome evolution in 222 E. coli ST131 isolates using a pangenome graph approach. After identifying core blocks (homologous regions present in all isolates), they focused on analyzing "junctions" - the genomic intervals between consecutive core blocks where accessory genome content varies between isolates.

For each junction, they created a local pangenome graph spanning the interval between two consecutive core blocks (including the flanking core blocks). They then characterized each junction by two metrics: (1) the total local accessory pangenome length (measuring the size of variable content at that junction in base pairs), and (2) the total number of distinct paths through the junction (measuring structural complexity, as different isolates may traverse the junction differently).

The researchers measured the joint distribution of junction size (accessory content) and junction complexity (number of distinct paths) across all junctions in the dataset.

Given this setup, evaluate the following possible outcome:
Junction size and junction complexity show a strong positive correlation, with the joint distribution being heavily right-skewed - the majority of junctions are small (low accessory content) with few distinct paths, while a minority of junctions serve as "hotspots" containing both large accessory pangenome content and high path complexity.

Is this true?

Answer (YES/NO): NO